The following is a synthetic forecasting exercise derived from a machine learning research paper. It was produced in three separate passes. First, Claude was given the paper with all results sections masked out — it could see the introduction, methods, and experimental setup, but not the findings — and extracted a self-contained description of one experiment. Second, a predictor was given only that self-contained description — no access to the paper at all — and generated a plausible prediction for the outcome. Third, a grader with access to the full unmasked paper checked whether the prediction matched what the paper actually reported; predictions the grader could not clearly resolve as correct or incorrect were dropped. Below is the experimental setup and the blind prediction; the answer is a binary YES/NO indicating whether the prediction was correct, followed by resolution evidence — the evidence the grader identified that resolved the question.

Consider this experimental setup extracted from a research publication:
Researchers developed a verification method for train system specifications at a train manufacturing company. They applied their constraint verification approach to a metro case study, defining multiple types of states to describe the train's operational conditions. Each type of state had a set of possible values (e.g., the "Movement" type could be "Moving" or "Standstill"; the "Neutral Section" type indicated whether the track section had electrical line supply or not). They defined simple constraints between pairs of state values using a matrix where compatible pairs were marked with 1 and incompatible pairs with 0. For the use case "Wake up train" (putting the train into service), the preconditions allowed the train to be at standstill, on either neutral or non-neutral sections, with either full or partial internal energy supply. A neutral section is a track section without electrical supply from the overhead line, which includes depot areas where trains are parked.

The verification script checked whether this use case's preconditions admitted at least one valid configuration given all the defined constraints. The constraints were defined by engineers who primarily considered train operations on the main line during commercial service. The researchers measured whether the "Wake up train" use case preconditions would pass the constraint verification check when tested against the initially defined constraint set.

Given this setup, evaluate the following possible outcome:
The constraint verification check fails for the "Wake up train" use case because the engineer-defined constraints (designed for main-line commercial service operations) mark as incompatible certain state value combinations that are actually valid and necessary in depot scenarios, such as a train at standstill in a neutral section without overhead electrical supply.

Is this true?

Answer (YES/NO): YES